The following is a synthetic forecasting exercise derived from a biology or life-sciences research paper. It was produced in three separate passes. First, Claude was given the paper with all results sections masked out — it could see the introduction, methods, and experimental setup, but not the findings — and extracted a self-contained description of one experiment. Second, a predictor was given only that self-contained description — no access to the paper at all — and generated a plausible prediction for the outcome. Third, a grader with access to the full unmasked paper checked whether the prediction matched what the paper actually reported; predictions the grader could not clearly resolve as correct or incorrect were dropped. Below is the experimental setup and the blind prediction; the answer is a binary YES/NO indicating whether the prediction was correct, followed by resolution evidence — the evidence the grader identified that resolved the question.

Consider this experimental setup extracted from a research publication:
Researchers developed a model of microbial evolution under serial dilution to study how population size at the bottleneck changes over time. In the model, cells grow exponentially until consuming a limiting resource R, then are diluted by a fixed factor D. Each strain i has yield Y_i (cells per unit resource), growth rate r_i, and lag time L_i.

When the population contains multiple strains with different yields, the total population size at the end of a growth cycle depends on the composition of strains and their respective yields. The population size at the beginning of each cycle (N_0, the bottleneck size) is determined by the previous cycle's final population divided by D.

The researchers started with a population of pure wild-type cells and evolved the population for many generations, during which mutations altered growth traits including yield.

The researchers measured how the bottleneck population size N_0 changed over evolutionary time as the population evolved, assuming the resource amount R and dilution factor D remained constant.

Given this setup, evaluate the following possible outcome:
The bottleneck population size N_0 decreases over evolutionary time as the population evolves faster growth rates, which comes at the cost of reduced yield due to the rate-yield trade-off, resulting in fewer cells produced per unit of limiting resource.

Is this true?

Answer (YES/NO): NO